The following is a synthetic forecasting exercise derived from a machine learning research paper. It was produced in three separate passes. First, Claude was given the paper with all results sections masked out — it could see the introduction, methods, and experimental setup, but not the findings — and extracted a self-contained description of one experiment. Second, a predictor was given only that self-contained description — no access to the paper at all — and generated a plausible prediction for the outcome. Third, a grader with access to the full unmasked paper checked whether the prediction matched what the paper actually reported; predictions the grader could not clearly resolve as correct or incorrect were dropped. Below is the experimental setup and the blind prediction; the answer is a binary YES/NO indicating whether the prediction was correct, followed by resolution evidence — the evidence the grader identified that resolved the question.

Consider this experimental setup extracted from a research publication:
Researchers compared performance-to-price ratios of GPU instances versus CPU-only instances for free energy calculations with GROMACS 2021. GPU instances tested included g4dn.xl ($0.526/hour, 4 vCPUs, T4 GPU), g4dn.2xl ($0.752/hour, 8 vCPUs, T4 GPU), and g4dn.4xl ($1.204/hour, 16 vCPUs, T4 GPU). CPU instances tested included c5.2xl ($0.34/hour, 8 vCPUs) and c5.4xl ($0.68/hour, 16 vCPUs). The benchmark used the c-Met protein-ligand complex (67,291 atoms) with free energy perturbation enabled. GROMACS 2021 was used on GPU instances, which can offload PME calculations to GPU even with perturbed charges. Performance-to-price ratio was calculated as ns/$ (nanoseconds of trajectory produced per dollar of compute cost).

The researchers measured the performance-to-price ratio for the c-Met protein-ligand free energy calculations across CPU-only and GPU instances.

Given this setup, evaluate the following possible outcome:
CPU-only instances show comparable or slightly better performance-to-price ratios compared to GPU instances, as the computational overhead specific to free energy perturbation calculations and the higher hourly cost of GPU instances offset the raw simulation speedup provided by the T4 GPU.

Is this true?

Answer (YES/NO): NO